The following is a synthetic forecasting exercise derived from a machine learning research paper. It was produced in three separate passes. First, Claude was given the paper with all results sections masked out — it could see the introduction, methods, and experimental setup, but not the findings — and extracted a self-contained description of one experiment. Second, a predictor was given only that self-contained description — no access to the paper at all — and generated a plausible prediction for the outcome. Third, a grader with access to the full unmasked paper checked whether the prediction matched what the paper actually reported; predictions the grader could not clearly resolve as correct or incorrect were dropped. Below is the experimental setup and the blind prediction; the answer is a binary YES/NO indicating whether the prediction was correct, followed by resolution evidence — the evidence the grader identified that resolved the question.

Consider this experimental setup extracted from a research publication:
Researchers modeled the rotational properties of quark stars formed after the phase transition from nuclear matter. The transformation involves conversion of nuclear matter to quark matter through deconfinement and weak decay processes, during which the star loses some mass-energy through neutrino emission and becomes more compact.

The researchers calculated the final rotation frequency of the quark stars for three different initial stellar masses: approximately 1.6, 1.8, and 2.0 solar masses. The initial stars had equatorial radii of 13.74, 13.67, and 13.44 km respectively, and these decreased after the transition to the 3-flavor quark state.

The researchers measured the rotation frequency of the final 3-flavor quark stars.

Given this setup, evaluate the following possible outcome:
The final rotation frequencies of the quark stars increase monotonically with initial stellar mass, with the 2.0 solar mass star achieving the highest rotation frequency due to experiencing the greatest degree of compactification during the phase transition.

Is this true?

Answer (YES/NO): YES